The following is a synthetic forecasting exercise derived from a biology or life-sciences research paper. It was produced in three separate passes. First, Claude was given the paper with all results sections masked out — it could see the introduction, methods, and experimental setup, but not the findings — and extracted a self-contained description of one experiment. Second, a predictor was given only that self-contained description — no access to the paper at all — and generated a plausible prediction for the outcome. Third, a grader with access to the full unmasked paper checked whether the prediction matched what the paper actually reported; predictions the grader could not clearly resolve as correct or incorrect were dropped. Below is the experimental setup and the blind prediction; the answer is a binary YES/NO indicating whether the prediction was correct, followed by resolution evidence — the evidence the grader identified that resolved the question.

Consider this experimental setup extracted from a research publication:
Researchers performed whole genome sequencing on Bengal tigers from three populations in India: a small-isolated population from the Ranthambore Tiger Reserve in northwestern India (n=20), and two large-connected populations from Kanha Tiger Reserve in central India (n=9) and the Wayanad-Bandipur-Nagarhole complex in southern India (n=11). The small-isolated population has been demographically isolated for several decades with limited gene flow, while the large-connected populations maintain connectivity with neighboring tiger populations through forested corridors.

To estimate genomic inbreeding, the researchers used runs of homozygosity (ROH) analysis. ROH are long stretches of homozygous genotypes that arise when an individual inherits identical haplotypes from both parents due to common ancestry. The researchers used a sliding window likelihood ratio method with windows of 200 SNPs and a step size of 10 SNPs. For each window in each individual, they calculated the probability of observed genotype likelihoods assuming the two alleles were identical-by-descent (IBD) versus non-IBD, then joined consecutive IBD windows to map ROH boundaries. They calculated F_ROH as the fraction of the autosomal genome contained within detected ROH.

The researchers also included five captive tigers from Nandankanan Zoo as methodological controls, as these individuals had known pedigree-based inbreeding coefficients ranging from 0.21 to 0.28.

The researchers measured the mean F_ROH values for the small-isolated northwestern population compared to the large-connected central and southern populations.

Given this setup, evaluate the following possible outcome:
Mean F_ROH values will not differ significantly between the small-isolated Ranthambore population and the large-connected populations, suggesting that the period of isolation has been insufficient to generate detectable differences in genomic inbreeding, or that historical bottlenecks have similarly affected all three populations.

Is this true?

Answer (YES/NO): NO